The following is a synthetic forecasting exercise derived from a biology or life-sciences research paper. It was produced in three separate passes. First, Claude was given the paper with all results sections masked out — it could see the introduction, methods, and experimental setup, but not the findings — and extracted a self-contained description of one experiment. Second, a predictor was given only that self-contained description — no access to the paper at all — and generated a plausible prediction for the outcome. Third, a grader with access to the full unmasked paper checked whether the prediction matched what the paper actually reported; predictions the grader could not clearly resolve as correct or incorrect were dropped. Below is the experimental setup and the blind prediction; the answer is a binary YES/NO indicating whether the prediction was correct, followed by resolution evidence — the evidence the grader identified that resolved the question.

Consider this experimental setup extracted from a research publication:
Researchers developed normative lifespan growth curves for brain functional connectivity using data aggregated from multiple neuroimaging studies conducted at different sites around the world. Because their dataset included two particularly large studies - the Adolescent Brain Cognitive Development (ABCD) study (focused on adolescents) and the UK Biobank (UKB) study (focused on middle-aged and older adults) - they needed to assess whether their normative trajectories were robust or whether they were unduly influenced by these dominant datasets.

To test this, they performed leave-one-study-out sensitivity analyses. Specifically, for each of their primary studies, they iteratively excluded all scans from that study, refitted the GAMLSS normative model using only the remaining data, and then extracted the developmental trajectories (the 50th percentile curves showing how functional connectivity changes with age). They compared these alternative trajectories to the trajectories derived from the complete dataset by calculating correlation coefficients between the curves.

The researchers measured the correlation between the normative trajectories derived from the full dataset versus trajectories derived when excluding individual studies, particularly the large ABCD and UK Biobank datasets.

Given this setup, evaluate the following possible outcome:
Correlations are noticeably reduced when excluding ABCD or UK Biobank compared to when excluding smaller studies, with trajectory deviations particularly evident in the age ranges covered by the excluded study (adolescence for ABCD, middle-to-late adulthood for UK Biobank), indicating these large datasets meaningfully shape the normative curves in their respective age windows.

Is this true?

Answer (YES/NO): NO